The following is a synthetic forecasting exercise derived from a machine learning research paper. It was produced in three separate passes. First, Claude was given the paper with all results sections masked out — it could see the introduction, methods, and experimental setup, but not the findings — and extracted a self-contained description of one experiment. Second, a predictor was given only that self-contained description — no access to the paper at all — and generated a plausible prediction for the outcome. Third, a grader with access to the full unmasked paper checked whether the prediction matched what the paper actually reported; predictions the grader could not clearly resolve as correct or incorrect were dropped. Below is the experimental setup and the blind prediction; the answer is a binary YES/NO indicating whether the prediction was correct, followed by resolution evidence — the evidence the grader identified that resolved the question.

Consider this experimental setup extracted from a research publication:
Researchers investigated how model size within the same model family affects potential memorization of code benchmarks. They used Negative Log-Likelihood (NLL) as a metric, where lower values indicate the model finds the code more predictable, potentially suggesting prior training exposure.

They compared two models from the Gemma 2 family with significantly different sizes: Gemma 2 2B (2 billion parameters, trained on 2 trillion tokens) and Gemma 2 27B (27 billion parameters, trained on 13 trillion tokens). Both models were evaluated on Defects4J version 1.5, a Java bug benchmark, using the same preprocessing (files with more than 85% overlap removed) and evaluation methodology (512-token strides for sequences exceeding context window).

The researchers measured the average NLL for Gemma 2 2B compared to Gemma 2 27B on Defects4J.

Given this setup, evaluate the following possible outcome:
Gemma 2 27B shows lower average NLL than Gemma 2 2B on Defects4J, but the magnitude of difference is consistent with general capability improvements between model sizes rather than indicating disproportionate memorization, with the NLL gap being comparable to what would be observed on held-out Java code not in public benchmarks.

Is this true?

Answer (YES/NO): NO